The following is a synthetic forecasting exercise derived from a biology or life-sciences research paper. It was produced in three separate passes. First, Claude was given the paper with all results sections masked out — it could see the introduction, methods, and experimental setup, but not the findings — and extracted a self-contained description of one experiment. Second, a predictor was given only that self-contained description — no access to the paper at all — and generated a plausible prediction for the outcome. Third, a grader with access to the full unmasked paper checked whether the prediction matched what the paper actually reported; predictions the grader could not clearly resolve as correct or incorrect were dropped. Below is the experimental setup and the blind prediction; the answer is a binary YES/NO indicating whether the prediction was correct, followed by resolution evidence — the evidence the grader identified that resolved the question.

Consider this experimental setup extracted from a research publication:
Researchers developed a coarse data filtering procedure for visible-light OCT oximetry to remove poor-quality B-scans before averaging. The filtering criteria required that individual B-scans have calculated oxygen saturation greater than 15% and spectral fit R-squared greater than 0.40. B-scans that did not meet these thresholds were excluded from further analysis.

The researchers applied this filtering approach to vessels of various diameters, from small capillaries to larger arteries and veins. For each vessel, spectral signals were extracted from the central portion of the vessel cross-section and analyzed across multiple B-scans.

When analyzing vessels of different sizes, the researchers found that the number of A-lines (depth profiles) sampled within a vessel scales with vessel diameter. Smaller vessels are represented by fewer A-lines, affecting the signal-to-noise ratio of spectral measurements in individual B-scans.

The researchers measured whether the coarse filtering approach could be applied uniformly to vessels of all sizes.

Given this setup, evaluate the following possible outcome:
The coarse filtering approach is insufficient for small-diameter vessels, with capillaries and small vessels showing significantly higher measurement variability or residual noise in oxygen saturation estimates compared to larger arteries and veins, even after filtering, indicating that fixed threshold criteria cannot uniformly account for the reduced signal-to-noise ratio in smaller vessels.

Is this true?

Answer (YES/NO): NO